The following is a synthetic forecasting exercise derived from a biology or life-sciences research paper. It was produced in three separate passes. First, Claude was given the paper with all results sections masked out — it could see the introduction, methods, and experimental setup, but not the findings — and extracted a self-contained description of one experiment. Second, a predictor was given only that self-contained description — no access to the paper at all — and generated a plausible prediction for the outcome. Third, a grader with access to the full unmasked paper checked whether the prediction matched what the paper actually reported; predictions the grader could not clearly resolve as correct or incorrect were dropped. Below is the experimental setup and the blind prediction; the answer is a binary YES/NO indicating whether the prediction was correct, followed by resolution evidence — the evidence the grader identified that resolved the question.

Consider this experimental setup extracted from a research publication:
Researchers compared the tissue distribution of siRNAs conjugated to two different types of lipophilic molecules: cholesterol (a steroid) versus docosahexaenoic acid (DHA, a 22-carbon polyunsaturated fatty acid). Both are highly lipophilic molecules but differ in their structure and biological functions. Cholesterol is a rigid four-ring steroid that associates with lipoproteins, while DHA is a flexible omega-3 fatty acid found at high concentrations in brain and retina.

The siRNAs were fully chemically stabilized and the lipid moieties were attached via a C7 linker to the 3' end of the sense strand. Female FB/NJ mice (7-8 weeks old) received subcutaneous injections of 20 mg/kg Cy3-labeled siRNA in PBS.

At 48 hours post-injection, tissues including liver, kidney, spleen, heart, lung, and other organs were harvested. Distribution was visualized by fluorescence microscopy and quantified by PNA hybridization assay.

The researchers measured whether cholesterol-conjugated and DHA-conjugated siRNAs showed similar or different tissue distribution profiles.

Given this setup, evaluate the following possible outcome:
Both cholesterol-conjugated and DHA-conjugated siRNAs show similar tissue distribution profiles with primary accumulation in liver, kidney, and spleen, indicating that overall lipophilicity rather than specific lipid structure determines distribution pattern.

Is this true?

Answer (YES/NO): NO